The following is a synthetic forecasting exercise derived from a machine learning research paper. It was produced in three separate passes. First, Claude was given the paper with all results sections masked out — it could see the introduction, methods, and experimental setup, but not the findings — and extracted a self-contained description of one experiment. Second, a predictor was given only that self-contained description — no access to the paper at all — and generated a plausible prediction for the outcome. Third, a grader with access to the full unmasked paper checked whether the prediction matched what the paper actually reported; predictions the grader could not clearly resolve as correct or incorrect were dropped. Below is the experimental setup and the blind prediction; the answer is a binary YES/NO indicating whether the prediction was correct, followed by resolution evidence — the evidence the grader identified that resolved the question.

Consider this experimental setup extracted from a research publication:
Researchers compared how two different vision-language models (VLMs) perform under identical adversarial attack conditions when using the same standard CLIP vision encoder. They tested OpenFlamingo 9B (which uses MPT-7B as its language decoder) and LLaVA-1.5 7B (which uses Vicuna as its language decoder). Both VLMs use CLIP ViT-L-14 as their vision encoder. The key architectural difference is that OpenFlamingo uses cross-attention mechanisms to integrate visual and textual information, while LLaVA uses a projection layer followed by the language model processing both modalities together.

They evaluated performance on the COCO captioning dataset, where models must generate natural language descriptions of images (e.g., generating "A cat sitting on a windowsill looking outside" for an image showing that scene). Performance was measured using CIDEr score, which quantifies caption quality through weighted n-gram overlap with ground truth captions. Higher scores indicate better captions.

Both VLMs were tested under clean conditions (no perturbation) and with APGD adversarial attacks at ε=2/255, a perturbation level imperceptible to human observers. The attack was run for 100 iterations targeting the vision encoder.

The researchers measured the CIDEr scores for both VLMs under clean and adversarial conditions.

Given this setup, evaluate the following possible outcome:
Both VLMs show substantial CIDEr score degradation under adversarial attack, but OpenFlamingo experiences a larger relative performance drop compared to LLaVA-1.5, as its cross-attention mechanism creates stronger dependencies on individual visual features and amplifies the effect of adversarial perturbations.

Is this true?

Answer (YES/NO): YES